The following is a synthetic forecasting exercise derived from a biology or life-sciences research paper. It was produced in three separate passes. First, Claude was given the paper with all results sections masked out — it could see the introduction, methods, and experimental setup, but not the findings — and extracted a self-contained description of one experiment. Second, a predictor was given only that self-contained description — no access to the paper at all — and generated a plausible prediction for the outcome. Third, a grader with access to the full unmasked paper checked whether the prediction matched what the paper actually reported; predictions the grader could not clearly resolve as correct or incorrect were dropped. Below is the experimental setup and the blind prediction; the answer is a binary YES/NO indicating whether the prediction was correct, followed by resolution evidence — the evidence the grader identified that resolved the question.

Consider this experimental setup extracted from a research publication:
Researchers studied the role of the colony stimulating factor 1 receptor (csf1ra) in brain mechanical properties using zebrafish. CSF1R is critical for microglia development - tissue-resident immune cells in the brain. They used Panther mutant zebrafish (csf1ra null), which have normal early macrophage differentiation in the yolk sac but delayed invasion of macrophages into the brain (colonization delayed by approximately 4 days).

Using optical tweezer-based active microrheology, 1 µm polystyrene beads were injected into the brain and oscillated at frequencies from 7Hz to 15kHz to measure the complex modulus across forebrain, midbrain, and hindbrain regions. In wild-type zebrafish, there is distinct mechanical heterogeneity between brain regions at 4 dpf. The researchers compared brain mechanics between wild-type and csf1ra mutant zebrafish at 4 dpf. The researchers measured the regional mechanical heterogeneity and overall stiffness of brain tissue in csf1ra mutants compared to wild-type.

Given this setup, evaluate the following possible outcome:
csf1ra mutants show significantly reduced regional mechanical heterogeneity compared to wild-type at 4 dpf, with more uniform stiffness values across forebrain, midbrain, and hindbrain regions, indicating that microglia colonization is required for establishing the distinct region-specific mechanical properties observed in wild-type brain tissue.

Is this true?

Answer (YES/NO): YES